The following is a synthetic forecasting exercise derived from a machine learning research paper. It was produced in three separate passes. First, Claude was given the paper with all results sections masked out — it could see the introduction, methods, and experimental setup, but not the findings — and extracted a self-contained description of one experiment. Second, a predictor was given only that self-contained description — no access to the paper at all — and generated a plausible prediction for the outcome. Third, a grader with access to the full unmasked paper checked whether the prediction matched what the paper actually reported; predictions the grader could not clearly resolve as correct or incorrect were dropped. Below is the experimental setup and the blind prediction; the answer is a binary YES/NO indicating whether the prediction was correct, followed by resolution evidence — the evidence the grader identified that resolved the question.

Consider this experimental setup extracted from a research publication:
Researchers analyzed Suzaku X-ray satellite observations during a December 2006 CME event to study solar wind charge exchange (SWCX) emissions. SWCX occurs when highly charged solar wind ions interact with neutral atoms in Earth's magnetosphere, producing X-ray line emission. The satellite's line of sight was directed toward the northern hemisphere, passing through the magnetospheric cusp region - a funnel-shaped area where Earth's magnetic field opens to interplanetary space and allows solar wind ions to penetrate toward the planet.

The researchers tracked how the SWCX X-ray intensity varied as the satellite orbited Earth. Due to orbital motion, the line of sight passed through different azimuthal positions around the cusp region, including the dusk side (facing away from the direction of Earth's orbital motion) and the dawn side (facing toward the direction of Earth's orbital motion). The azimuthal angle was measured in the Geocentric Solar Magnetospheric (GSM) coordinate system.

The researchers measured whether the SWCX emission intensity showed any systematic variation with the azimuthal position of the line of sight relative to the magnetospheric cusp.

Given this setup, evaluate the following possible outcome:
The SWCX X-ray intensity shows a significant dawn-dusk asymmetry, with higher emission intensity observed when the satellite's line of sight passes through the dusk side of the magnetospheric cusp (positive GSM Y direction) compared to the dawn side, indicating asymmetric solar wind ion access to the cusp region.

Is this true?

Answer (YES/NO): YES